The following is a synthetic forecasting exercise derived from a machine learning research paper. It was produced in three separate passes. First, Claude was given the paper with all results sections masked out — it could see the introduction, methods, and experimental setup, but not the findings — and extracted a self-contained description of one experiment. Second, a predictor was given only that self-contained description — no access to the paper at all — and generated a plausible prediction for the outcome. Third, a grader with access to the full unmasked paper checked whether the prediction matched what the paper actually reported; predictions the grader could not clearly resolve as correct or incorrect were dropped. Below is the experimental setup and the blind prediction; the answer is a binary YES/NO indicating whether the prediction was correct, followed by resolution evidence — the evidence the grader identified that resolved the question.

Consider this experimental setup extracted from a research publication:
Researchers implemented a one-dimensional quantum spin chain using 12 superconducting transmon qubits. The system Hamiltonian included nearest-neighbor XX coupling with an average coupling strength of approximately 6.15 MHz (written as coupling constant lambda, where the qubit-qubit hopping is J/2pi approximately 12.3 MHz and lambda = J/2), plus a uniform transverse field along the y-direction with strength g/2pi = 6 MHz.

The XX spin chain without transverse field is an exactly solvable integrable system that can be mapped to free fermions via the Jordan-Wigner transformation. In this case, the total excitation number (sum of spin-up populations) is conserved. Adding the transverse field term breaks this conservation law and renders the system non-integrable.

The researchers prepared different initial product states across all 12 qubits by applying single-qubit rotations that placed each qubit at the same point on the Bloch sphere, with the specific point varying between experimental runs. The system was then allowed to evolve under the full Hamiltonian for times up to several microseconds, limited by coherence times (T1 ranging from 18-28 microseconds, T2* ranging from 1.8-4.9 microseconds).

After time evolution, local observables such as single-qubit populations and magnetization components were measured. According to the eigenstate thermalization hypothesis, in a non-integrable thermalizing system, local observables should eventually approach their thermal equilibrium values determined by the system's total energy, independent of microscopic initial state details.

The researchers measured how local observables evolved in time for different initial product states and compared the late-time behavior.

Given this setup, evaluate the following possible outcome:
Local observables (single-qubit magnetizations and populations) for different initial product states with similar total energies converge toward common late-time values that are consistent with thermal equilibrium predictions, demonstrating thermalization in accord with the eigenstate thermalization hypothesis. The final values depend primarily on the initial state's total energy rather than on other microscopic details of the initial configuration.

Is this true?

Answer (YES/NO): NO